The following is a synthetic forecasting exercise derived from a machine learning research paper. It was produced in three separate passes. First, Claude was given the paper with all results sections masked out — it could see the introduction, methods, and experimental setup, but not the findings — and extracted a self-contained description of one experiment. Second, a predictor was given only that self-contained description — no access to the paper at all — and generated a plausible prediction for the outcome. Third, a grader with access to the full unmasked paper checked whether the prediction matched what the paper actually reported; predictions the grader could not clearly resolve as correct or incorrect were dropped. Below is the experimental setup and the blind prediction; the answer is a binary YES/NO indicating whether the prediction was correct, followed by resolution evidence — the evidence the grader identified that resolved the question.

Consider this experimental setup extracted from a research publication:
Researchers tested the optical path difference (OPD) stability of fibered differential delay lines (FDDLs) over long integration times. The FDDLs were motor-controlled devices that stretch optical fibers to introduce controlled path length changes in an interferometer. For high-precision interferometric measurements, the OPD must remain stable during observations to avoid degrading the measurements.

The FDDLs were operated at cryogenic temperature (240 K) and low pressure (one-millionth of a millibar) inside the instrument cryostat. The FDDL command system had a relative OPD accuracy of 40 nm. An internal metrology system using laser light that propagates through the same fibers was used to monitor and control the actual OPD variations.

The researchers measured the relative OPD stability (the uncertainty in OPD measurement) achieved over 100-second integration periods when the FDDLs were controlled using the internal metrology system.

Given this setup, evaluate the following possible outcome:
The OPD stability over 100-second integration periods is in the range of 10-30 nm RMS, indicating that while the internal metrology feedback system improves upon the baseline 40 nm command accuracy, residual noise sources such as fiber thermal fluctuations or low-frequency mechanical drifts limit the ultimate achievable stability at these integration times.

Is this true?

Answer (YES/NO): NO